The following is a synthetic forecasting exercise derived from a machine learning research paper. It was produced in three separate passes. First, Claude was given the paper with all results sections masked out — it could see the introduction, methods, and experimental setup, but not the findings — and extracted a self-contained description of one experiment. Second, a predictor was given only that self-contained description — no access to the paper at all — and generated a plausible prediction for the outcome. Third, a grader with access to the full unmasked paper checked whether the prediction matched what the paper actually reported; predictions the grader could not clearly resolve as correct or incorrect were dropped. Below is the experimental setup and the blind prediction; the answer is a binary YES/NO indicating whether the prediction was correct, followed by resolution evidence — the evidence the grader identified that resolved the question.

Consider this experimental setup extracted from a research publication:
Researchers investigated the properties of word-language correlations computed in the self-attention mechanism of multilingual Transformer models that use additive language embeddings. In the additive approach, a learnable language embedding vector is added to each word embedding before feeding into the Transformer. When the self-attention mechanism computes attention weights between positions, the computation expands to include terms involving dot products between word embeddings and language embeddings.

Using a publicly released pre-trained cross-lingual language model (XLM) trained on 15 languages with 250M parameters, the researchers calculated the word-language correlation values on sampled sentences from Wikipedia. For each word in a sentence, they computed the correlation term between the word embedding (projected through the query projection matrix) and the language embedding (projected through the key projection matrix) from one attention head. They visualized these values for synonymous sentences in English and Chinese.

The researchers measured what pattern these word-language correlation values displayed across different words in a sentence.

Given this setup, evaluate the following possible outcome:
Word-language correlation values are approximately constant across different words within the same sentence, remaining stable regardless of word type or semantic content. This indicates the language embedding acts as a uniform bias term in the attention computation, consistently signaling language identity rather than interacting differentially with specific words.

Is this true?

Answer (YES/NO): NO